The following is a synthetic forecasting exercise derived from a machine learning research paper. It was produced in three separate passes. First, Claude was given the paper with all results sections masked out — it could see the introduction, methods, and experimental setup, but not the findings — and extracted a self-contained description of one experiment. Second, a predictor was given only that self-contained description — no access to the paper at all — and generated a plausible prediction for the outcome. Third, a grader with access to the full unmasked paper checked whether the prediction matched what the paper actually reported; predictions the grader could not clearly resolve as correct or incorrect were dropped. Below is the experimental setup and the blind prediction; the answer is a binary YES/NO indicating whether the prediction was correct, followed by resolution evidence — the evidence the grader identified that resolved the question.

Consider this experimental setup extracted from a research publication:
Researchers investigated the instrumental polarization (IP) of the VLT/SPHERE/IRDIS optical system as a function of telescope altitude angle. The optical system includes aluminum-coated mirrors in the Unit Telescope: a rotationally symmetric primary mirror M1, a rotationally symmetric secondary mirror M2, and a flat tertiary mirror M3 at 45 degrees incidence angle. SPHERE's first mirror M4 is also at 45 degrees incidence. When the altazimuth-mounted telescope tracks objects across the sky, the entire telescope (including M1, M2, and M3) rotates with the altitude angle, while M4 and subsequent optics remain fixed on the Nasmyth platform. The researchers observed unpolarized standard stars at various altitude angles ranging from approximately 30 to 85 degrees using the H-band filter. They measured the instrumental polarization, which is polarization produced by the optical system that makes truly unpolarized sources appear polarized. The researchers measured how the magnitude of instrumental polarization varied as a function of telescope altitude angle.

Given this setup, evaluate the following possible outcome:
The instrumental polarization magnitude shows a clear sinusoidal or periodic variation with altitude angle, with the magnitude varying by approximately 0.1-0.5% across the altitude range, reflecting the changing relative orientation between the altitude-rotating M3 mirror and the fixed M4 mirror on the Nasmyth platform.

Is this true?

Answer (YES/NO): NO